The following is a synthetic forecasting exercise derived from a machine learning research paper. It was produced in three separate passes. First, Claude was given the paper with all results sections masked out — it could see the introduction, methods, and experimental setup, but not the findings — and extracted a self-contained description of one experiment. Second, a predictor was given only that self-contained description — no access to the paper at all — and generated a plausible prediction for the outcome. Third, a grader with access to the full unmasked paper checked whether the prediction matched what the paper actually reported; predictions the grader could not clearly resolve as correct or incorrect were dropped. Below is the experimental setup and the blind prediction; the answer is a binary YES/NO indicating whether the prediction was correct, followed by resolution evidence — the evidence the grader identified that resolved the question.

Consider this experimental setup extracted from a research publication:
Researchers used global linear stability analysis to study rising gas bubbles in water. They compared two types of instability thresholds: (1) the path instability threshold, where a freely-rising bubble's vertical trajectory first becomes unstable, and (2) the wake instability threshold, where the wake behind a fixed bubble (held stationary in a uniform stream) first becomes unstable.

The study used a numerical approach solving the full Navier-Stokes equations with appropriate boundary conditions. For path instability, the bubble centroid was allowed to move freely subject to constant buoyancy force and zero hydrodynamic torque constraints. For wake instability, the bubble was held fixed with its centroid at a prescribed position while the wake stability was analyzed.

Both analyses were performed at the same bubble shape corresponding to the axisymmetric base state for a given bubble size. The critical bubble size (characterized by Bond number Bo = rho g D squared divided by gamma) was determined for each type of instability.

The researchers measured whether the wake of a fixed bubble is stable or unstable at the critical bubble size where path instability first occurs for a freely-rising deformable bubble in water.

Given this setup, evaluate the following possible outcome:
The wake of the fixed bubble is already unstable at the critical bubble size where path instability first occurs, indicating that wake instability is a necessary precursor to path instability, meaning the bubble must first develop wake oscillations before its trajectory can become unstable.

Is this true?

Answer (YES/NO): NO